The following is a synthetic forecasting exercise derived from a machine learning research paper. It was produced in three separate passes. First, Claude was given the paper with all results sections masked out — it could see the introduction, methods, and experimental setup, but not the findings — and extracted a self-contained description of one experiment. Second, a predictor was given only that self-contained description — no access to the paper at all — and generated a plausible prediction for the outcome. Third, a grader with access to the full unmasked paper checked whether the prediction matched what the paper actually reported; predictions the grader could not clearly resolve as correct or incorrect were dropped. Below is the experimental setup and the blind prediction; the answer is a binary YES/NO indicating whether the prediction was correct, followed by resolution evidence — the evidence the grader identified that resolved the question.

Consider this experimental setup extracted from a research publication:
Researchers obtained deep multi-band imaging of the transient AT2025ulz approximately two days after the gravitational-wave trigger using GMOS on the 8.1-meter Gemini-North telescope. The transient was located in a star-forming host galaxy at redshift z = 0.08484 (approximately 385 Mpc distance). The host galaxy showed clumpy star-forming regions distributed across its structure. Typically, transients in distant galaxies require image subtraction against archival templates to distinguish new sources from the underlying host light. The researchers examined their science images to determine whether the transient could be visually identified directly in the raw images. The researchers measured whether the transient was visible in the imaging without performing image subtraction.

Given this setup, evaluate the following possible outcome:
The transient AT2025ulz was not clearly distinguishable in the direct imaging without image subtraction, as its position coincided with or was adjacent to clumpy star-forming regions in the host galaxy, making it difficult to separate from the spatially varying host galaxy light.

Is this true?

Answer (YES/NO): NO